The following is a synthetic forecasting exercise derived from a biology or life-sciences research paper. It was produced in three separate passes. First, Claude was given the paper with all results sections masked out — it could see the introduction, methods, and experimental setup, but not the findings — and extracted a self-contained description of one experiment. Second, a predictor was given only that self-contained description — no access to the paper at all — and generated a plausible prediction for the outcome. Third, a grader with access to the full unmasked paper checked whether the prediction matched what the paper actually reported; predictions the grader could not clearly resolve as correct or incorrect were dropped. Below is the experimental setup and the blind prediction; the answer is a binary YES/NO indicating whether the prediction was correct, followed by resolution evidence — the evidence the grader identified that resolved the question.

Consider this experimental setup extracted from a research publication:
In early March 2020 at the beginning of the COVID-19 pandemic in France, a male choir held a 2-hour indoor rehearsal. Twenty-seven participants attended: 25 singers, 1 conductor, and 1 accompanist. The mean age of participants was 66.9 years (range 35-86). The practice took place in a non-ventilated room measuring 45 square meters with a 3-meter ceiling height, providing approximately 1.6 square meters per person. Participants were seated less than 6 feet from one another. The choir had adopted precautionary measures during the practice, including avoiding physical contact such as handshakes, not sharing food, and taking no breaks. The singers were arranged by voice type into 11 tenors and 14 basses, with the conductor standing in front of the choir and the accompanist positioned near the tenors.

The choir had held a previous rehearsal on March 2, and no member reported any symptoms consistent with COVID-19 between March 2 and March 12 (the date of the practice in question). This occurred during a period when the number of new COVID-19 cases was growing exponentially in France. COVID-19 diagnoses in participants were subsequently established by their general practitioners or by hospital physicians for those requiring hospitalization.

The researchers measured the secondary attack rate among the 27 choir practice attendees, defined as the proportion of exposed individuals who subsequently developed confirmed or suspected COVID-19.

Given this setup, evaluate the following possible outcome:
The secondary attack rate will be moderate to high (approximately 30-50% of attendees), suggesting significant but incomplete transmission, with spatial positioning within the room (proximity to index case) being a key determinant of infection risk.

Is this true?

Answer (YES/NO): NO